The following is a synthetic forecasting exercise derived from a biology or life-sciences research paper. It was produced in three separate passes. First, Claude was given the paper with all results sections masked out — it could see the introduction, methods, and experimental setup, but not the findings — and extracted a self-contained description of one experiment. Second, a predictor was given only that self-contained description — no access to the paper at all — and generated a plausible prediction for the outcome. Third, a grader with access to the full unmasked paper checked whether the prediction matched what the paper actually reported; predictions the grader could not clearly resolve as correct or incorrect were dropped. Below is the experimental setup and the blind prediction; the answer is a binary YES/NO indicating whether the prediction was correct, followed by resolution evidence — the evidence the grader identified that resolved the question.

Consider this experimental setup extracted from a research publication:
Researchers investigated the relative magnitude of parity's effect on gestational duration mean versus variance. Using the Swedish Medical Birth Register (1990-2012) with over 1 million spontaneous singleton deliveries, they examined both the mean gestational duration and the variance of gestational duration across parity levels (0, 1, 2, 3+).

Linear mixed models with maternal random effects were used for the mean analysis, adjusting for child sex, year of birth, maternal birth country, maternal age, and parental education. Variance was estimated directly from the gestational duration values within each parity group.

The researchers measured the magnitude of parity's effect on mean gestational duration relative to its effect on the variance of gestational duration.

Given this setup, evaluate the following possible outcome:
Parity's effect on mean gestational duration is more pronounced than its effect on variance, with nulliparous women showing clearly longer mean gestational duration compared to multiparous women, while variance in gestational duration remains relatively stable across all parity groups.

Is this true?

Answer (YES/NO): NO